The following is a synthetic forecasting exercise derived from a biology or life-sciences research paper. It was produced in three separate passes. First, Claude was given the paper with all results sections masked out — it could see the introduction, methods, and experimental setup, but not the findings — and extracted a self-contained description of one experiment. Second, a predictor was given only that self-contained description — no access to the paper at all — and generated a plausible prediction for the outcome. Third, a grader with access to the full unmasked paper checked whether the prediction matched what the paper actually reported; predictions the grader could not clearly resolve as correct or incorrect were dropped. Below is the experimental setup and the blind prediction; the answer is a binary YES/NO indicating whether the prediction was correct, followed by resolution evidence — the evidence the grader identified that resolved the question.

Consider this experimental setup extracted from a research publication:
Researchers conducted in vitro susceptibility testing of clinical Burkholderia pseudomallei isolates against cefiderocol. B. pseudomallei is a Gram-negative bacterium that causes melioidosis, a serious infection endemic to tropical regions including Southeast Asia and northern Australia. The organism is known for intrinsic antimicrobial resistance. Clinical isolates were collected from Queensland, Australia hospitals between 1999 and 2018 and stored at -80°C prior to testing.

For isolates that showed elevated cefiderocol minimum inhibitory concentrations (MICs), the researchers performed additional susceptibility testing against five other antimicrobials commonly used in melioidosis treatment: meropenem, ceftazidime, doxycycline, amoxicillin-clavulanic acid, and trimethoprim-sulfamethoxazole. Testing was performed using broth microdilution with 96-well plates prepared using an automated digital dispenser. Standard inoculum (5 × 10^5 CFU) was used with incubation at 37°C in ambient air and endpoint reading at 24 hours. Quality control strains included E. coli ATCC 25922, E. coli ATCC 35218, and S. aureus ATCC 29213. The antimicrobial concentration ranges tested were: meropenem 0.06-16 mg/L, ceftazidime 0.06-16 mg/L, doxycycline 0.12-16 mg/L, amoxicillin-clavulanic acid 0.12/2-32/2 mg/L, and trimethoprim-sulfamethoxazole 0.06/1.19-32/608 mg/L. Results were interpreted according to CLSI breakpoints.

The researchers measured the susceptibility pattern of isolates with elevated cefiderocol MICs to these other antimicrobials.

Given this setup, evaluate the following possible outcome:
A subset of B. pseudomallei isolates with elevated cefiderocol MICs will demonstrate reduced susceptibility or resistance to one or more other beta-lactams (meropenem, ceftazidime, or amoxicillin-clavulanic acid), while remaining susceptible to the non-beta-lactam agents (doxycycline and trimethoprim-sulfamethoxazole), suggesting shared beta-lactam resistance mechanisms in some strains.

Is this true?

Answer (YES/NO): NO